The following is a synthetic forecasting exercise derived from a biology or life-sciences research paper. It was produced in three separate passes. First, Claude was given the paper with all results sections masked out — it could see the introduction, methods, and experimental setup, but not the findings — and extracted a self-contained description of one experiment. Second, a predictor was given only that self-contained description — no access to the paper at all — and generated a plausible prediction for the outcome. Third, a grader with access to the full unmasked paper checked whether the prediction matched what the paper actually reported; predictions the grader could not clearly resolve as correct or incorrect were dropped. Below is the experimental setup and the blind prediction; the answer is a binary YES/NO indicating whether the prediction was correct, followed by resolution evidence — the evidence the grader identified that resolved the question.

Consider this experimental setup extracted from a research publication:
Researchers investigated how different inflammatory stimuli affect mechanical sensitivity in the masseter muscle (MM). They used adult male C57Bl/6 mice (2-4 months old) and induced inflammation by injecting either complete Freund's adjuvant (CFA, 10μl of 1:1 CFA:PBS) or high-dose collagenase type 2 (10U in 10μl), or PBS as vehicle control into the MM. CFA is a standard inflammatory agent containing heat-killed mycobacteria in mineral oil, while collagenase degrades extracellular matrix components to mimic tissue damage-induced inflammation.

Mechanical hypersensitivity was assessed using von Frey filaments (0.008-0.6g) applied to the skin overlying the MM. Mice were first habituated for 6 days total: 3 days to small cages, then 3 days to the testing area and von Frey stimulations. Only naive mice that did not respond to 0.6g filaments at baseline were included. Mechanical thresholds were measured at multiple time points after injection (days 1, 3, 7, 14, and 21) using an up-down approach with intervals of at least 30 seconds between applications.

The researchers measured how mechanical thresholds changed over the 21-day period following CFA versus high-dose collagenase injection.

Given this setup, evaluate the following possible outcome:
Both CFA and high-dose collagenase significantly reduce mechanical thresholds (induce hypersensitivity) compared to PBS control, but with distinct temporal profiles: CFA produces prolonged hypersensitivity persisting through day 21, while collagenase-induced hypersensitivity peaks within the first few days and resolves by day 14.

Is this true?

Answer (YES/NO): NO